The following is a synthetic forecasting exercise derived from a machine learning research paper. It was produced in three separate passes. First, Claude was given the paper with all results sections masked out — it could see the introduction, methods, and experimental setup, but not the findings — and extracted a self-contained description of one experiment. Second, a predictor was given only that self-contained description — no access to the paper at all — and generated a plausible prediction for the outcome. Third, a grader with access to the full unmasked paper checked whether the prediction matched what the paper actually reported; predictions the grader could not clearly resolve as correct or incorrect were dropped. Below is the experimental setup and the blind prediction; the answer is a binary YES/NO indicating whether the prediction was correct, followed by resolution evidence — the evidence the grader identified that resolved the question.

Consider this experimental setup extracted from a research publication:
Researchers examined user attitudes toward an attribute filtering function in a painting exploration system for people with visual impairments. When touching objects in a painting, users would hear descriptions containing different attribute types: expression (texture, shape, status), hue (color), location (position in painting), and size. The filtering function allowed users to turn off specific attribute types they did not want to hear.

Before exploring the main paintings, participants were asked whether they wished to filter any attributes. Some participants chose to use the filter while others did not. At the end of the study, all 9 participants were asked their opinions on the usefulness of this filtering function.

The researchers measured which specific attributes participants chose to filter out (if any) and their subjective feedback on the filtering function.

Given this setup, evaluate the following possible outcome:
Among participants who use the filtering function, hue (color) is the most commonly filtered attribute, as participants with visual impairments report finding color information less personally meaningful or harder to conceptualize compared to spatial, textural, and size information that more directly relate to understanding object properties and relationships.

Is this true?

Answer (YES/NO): NO